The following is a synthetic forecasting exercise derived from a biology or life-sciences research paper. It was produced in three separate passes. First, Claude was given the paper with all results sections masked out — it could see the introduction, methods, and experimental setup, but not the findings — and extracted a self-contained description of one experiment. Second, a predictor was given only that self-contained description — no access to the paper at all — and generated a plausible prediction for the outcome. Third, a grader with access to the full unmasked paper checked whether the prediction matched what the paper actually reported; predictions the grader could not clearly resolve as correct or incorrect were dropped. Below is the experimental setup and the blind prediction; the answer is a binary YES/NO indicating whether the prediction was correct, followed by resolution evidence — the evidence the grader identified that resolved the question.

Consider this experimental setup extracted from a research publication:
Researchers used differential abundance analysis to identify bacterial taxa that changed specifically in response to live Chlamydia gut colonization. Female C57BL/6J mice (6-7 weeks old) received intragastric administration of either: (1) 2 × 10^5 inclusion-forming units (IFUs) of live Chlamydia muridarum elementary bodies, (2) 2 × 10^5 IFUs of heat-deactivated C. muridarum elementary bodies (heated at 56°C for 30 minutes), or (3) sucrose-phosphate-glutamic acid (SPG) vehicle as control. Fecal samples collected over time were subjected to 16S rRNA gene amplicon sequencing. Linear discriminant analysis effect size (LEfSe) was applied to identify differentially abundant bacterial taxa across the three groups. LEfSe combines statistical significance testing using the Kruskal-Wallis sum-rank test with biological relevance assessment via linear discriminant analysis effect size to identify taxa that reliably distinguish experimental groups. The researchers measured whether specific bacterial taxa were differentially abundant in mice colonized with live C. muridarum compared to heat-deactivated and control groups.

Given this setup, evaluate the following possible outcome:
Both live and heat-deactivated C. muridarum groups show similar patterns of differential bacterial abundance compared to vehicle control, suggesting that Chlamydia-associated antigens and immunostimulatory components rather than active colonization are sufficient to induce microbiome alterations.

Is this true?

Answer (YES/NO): NO